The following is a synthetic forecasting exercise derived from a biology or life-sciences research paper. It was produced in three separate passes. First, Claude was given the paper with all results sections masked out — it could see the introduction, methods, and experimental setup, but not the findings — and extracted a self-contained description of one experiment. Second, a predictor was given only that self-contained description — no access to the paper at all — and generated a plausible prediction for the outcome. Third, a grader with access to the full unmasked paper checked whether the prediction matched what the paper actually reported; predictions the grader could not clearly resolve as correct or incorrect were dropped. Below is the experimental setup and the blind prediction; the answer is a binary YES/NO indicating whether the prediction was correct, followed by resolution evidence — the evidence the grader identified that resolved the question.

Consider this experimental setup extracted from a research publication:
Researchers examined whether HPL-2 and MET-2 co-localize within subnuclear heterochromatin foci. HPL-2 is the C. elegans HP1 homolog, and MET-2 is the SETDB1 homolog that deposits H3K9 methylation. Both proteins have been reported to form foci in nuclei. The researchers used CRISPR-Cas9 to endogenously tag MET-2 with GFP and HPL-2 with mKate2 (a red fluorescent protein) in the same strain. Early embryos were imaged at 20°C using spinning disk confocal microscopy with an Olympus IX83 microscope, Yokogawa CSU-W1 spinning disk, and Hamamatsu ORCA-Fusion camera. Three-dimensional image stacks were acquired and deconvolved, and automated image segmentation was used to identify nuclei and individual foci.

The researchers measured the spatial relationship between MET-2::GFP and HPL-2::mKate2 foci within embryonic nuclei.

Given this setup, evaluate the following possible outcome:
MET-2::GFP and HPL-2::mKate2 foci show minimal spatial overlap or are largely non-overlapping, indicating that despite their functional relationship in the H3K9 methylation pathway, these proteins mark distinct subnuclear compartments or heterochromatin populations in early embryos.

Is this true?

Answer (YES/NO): NO